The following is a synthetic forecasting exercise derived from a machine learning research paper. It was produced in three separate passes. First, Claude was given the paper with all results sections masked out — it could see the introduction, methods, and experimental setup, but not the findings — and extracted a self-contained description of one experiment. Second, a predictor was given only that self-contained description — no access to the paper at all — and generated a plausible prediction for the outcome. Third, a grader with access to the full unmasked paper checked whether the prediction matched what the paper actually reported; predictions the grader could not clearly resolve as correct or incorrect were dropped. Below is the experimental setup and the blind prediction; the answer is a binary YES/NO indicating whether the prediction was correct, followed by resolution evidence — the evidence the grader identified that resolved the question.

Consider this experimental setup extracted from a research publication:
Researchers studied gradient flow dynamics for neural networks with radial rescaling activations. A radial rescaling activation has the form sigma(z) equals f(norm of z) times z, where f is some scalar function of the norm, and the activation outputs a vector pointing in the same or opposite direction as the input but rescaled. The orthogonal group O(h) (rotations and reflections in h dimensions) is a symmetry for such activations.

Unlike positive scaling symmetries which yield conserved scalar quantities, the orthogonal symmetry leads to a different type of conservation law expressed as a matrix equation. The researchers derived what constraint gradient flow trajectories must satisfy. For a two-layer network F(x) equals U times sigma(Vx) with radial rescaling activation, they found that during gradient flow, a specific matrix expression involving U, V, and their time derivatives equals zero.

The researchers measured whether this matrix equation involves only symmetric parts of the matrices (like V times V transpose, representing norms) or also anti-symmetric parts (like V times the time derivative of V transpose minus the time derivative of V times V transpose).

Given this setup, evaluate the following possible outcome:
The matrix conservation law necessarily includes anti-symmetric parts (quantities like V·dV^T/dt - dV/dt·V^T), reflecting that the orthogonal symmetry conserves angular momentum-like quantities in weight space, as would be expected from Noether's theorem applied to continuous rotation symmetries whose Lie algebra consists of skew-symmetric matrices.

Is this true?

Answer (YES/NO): YES